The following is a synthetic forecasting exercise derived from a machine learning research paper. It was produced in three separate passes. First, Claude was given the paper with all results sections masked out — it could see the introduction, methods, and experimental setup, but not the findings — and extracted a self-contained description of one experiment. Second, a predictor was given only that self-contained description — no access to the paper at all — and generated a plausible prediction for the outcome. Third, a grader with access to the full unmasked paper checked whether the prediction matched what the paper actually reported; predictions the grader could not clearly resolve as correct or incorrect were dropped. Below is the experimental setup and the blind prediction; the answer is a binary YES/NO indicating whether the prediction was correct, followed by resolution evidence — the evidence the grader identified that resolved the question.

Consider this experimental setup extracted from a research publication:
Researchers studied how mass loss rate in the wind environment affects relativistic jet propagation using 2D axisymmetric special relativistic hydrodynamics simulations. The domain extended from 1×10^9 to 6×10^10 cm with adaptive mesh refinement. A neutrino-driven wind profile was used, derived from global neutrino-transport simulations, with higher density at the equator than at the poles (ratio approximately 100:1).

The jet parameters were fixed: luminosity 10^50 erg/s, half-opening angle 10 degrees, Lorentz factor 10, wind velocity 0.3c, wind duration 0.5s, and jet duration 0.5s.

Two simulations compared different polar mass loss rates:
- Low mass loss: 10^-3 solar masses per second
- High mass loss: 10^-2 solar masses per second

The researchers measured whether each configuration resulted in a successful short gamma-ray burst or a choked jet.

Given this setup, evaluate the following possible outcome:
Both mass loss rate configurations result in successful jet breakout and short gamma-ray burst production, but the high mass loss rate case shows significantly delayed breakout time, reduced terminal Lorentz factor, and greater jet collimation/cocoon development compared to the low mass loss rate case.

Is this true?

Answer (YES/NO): NO